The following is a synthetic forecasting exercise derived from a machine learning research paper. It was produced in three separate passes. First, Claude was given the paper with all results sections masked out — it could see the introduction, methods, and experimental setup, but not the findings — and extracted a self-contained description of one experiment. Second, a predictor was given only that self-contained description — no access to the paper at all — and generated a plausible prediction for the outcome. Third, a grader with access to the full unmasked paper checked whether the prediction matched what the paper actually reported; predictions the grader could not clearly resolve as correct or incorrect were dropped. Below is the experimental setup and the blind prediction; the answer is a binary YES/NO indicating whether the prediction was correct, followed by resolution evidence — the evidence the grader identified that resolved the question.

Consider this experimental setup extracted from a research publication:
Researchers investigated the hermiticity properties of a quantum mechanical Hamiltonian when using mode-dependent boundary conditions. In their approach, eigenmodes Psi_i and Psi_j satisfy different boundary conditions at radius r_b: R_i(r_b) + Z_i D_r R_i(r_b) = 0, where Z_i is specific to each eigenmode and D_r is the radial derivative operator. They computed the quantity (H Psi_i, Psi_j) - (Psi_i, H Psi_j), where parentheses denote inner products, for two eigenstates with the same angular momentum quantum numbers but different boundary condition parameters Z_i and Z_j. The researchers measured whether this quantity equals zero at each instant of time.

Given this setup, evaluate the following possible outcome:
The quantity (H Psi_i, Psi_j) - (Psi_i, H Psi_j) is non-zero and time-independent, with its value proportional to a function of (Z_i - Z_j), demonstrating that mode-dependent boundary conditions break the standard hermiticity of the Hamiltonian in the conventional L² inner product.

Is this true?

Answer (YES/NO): NO